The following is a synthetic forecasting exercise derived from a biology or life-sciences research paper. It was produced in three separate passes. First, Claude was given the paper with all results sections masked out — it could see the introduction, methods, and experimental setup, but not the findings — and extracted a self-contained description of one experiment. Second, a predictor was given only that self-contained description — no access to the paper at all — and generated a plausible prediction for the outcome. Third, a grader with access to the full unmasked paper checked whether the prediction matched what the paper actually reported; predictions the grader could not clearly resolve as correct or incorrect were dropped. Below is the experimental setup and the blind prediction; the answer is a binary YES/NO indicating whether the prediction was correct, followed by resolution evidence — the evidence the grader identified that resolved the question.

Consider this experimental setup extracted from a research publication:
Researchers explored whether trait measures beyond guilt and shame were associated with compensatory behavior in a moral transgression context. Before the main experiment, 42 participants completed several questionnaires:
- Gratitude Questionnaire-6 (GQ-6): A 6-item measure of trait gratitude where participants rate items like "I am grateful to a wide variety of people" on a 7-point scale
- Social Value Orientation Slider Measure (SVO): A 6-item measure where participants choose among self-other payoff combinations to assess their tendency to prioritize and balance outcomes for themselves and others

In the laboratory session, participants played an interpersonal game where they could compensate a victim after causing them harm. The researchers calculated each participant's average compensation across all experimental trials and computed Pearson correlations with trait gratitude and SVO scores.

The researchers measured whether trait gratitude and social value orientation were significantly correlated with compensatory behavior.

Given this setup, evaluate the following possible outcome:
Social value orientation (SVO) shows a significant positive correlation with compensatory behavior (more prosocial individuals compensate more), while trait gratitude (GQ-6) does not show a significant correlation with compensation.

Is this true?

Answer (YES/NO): NO